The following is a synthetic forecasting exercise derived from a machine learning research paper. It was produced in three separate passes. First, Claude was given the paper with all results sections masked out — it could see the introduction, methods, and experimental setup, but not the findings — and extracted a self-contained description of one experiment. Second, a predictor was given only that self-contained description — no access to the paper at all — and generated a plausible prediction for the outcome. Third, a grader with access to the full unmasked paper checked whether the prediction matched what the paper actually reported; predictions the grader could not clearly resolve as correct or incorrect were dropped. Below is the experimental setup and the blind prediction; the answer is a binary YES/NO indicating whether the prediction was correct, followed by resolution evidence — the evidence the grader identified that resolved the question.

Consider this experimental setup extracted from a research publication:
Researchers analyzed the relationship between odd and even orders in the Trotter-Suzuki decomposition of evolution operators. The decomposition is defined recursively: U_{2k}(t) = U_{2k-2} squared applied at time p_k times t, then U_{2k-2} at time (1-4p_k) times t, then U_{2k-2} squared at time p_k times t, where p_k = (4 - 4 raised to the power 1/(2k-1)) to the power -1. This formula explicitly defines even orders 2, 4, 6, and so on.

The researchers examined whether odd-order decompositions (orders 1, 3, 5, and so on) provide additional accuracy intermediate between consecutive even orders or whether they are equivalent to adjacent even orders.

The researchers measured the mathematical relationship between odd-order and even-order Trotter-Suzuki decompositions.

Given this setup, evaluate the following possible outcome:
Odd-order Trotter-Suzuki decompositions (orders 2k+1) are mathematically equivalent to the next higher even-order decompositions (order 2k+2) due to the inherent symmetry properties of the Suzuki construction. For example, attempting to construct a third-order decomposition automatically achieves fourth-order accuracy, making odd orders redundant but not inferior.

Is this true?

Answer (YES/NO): YES